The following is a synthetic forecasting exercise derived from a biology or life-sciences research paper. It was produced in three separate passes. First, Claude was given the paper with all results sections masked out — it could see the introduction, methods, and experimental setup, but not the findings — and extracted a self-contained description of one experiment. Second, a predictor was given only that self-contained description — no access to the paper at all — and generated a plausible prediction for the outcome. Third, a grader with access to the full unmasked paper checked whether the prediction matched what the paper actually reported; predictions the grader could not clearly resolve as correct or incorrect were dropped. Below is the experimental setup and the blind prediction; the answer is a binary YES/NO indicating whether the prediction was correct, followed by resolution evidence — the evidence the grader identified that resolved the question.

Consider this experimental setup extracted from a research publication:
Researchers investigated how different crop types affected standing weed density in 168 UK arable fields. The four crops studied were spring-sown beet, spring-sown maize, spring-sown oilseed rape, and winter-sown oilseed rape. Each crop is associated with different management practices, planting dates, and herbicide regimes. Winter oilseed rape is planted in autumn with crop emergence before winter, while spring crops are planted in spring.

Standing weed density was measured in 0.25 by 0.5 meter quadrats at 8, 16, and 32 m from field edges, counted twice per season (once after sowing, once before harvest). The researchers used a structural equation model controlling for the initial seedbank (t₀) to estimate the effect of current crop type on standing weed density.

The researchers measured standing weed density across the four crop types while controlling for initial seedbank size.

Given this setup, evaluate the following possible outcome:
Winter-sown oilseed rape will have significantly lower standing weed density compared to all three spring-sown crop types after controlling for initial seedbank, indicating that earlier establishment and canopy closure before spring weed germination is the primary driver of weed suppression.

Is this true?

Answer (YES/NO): NO